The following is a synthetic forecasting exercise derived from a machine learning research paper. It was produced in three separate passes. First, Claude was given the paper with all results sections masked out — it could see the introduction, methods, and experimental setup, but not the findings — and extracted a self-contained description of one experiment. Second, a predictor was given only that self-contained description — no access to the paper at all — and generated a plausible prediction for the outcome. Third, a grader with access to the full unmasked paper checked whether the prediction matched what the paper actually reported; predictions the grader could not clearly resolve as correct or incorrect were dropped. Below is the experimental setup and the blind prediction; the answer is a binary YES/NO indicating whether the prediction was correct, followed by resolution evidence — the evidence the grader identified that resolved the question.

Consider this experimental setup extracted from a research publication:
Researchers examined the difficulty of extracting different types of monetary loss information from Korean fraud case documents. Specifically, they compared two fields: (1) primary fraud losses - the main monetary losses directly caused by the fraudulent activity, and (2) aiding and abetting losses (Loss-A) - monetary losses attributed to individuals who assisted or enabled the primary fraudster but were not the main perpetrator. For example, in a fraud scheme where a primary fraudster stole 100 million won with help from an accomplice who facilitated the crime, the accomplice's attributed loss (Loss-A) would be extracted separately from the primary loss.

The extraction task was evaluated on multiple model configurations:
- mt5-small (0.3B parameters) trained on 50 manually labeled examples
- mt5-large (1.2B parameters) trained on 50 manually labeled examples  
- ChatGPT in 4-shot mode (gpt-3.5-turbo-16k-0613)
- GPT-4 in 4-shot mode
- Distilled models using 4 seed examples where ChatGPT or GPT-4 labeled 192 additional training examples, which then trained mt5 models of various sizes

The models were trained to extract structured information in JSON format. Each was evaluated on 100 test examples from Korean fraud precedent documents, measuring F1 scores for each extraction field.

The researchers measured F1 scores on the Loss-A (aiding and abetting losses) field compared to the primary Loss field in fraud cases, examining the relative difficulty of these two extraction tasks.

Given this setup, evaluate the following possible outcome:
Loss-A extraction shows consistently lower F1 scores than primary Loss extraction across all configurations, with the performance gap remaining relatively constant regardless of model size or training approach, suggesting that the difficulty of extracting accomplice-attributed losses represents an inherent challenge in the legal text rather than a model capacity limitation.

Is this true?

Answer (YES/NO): NO